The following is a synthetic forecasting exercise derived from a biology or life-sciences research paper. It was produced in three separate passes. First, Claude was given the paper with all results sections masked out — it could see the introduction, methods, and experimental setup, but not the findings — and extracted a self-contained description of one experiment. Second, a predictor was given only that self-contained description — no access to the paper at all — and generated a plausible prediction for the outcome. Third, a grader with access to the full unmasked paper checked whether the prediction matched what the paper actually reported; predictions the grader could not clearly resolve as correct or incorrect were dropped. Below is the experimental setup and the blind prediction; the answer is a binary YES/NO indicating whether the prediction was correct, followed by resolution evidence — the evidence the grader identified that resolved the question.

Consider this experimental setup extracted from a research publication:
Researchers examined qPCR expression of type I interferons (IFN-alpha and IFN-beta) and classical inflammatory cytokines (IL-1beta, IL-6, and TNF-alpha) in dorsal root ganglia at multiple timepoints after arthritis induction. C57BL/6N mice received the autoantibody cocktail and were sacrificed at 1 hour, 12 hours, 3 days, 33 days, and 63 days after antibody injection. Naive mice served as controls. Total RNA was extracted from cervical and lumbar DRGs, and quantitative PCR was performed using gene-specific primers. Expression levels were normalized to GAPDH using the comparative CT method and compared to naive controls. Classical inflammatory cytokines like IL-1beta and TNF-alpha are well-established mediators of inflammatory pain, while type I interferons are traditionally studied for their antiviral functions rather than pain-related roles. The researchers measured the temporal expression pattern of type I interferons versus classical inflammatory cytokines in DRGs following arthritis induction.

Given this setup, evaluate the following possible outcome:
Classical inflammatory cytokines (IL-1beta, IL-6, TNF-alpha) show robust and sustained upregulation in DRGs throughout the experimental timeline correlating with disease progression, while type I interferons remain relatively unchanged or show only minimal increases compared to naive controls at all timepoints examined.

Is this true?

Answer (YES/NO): NO